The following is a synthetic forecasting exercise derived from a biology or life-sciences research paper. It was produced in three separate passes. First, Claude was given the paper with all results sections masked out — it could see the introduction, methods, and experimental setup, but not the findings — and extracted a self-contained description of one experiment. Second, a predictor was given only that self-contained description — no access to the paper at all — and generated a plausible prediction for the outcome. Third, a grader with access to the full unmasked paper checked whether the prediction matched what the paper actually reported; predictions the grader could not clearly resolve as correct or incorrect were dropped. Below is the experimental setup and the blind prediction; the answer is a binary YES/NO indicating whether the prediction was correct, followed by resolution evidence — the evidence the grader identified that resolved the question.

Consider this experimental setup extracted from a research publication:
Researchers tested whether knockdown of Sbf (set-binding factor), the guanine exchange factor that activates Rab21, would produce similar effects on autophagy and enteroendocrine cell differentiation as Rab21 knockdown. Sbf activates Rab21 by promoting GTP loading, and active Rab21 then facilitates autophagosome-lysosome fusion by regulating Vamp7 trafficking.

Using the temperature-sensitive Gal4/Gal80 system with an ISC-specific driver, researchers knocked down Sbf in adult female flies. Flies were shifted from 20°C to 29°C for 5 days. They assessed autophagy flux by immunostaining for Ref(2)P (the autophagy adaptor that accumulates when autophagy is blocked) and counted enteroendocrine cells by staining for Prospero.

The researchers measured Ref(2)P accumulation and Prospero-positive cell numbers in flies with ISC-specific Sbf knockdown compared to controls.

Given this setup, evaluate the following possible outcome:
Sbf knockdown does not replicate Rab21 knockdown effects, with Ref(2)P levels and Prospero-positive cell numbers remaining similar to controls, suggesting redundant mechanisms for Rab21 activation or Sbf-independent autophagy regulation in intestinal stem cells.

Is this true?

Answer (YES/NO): NO